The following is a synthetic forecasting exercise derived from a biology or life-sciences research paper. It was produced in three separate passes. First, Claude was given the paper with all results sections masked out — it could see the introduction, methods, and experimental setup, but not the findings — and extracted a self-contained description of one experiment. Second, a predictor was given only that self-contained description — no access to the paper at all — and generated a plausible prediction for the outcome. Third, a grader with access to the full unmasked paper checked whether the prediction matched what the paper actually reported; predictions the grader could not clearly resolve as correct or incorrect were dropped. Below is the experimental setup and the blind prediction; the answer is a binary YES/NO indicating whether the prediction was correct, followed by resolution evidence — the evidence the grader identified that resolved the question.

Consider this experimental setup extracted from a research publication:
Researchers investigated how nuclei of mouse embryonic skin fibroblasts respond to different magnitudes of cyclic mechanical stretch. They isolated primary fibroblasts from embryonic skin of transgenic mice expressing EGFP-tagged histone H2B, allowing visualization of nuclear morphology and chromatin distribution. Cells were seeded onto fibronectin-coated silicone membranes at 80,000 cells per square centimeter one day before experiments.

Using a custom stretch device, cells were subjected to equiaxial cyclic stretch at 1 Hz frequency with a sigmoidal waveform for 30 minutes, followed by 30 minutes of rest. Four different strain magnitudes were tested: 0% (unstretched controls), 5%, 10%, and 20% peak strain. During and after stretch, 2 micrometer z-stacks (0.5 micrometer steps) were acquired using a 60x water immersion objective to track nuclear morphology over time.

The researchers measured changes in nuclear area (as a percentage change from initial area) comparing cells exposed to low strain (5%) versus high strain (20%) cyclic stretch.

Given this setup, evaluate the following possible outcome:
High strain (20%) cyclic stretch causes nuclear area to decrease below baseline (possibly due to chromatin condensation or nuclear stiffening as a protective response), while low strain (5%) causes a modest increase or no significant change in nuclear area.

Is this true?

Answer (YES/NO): YES